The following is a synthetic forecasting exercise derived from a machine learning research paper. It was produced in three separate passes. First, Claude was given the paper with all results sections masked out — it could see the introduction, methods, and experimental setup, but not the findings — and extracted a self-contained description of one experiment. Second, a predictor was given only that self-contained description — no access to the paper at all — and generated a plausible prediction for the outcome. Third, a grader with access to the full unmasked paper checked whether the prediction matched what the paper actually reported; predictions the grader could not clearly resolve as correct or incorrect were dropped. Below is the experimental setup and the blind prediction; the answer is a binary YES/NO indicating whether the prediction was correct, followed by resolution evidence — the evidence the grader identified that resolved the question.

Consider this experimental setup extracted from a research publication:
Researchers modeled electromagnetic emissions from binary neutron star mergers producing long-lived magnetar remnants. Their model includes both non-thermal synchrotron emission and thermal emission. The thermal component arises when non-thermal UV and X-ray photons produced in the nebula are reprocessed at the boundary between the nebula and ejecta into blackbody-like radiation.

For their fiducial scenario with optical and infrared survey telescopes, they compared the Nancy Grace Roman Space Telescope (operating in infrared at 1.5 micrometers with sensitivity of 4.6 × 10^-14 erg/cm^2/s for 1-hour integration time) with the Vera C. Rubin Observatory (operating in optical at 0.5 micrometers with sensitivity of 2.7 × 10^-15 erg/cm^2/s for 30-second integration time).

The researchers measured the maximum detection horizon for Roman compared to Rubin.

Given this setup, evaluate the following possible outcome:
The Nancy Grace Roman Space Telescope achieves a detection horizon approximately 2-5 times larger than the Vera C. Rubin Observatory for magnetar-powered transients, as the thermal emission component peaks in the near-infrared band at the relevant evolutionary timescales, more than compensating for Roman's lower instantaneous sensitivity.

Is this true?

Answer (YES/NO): NO